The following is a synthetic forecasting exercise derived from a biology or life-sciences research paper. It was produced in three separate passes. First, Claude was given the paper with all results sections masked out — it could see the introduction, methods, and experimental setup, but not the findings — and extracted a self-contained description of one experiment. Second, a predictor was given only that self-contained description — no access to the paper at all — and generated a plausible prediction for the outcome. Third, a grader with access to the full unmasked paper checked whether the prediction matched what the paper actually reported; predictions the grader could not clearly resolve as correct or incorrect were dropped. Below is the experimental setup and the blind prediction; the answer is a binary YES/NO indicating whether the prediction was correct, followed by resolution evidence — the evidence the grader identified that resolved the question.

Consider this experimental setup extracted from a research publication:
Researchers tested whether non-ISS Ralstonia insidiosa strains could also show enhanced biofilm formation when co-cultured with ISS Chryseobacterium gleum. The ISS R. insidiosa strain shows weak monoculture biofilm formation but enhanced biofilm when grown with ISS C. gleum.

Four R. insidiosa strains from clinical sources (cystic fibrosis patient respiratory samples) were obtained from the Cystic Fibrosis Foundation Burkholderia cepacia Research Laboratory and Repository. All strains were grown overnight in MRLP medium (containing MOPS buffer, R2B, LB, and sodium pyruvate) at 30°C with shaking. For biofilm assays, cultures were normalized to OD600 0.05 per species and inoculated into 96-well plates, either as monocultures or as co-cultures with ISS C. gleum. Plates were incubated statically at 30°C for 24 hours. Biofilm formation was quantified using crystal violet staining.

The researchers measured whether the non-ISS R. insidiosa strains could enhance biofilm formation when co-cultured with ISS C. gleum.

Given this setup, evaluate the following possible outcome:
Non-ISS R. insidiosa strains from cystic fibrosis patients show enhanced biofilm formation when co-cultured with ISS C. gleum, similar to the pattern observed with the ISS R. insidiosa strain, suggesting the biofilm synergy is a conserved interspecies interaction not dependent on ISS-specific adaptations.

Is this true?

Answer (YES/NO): YES